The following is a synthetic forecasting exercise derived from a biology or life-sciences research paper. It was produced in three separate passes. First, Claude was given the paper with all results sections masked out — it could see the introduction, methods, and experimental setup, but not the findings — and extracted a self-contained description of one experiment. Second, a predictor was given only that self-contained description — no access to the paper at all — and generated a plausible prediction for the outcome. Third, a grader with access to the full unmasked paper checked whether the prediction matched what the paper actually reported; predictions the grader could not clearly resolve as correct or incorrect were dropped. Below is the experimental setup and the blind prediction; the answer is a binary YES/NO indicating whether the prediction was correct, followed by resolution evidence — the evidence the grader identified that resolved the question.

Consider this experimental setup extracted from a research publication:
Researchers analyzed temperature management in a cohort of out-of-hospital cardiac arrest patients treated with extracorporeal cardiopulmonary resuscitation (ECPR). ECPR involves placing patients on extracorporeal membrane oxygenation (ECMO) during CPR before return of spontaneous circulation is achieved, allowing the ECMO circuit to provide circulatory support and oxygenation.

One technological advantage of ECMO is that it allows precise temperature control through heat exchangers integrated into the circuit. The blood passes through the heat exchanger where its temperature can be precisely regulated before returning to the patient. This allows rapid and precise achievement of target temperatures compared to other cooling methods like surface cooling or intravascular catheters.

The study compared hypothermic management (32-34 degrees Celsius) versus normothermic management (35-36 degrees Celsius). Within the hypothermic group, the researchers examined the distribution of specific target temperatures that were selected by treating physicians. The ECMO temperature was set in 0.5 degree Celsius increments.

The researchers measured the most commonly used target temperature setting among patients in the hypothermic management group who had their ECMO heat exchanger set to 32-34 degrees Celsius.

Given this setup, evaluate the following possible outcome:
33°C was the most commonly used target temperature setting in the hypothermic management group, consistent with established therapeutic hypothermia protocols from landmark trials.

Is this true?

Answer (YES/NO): NO